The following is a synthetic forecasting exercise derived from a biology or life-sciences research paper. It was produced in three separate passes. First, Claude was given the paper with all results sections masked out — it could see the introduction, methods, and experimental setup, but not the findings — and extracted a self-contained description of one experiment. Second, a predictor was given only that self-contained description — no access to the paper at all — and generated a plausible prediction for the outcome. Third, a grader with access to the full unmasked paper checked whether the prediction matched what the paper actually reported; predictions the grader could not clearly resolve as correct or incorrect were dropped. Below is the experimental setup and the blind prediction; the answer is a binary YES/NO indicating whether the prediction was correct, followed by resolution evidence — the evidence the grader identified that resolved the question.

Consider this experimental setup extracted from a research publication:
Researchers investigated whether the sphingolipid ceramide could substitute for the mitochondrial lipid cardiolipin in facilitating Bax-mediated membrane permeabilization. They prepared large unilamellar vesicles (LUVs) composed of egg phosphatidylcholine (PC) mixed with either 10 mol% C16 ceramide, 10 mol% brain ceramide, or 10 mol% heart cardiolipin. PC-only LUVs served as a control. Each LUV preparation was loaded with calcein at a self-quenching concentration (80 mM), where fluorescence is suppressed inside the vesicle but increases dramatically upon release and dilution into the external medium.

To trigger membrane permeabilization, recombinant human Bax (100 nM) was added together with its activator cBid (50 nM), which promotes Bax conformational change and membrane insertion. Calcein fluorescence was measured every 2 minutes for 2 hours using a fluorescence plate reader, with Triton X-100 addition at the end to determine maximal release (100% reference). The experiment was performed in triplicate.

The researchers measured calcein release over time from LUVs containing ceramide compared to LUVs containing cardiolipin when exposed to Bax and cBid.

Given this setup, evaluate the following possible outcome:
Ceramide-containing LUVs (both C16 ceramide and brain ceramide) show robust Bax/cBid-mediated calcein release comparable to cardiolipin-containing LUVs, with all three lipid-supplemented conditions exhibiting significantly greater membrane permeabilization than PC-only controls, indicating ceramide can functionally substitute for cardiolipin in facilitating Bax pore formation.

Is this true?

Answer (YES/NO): NO